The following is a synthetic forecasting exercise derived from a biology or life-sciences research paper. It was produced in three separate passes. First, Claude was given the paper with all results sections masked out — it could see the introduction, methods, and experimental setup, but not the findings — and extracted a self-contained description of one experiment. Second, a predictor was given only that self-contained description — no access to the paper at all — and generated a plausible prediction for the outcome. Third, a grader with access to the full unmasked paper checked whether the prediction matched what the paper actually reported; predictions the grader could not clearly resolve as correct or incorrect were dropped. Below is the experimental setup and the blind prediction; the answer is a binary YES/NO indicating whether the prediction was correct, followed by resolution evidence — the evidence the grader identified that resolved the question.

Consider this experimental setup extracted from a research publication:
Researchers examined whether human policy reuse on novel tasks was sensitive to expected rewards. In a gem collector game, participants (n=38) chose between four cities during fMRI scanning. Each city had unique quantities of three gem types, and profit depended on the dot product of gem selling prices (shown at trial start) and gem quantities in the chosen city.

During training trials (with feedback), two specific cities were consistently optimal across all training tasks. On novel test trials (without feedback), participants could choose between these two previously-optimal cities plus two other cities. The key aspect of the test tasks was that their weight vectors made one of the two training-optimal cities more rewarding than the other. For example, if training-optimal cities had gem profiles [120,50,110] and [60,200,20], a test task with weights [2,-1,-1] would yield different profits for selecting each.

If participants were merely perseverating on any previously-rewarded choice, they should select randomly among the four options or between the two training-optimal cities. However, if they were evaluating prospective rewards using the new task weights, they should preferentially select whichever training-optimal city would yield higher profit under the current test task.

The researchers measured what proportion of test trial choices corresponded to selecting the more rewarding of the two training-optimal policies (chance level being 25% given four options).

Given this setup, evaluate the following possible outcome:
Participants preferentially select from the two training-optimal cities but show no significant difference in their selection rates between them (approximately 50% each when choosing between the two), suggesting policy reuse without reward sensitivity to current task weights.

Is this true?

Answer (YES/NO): NO